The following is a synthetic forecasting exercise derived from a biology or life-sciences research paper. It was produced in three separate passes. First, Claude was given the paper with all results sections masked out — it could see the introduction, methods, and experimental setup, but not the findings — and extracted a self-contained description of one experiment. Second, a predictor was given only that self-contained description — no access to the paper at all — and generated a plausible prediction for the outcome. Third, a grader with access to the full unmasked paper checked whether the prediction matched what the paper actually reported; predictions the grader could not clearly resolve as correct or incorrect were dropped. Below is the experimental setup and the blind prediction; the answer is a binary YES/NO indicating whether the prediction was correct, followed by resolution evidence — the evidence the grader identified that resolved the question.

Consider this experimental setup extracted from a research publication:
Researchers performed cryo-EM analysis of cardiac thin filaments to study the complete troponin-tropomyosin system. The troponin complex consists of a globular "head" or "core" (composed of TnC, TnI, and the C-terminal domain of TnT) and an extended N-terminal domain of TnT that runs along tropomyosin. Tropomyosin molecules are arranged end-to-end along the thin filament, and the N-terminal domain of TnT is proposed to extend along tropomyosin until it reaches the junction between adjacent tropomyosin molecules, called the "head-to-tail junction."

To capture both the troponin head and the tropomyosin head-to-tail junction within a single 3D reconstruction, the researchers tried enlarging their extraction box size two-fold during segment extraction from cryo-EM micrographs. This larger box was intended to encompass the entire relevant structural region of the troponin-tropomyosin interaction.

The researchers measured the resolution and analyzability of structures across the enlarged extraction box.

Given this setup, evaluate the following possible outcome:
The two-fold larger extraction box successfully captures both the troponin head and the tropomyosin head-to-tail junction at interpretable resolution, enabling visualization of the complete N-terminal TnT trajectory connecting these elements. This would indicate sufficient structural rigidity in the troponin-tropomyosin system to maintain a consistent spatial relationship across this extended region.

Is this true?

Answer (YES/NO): NO